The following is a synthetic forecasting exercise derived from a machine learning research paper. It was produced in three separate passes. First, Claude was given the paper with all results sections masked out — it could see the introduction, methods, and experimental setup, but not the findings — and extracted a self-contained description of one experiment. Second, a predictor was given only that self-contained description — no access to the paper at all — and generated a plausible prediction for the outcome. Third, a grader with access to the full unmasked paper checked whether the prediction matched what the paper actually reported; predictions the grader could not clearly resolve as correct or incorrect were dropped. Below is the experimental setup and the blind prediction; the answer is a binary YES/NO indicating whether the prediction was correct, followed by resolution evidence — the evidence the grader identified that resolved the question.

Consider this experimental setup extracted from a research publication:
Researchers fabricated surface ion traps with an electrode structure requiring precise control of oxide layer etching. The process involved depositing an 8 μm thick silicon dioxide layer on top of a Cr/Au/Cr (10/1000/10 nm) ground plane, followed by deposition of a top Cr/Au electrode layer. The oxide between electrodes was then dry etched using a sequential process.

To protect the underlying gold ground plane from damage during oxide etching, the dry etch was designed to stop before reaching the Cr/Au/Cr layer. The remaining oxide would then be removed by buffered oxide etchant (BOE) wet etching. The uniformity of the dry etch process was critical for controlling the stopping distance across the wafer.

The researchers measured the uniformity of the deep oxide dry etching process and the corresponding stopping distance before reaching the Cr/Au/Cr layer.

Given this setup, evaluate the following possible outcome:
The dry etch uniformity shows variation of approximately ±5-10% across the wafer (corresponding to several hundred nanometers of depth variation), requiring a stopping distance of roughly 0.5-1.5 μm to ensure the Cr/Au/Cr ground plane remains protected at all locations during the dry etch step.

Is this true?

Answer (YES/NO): NO